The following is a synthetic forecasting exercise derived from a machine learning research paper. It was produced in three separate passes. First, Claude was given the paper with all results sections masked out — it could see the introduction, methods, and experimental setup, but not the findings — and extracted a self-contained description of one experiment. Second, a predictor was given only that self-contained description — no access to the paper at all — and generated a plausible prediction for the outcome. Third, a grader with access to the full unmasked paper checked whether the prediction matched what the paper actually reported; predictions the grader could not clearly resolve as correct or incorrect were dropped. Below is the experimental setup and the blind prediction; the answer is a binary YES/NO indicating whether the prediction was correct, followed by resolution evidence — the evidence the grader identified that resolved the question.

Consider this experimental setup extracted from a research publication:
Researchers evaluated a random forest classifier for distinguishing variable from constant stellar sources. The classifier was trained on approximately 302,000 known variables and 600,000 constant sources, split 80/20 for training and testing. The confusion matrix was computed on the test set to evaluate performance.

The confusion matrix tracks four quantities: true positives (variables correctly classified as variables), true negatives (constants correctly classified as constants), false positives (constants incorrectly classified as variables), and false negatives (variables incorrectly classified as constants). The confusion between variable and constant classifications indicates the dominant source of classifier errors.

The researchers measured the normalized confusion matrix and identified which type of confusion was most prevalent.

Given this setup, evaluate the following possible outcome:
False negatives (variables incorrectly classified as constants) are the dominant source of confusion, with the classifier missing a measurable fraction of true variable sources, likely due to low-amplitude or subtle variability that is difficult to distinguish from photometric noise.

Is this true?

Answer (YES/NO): YES